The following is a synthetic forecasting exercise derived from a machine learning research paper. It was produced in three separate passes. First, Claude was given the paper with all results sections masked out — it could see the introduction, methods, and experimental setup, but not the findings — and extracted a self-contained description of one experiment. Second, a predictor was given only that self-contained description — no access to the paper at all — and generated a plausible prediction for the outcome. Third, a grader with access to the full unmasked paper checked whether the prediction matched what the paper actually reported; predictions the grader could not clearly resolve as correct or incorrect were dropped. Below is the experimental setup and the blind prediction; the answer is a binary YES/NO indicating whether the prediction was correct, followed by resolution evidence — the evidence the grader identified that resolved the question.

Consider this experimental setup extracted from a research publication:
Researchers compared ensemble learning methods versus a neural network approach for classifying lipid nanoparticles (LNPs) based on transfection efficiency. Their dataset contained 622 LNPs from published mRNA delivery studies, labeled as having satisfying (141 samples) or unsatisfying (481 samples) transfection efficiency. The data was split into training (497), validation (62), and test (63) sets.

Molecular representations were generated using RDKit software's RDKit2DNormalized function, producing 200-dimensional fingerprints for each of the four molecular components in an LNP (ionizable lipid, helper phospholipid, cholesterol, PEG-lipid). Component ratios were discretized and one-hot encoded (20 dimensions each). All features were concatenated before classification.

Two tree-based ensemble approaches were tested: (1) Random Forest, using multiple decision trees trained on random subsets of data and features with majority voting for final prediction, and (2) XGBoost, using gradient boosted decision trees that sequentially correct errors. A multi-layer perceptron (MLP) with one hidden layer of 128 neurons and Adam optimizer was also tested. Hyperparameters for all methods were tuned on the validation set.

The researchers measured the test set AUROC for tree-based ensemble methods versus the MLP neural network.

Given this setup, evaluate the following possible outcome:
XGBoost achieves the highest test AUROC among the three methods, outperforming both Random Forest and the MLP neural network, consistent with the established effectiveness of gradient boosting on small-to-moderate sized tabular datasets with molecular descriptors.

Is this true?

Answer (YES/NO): NO